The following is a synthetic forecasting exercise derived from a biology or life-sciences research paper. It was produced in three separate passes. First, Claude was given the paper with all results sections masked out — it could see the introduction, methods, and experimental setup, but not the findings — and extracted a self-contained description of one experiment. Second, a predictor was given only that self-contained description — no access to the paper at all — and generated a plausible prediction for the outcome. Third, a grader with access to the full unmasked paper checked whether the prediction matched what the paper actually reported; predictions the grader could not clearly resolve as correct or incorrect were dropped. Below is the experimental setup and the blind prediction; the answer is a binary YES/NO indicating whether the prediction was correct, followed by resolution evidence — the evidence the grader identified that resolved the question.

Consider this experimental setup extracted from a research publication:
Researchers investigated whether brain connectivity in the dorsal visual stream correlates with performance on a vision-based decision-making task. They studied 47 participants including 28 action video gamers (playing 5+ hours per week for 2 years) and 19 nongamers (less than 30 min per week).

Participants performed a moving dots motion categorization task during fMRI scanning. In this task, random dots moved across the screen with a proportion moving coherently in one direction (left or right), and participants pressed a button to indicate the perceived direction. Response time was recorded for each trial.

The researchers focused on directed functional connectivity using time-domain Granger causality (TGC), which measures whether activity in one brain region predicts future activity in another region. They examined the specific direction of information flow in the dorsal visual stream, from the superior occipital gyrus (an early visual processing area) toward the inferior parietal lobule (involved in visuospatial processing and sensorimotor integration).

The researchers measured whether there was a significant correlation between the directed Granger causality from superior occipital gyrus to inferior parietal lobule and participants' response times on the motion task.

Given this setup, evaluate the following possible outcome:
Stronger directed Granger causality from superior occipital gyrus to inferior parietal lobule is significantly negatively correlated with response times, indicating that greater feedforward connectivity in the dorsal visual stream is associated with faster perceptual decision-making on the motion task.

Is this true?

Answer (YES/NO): NO